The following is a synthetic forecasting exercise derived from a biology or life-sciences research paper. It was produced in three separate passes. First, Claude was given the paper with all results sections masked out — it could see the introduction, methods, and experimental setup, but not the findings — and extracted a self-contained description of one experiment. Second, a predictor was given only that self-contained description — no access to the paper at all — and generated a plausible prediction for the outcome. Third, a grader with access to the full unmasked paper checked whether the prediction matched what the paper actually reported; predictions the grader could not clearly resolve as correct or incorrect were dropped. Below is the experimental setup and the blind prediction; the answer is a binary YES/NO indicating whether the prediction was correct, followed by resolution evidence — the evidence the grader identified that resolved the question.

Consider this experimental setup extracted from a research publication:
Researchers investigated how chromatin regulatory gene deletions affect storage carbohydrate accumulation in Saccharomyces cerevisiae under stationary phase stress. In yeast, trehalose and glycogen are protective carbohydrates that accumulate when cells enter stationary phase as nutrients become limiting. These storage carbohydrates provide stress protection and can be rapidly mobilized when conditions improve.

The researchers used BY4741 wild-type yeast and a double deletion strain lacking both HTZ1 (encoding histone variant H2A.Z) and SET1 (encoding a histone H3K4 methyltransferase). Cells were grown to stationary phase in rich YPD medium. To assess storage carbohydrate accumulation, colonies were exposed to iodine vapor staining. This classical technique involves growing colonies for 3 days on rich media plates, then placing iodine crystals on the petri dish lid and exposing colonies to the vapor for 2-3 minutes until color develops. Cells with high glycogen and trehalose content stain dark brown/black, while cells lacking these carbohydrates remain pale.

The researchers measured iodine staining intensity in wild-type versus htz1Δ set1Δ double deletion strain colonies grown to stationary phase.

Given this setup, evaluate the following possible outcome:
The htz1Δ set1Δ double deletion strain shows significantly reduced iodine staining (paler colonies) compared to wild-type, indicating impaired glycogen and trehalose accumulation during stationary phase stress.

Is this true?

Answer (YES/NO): YES